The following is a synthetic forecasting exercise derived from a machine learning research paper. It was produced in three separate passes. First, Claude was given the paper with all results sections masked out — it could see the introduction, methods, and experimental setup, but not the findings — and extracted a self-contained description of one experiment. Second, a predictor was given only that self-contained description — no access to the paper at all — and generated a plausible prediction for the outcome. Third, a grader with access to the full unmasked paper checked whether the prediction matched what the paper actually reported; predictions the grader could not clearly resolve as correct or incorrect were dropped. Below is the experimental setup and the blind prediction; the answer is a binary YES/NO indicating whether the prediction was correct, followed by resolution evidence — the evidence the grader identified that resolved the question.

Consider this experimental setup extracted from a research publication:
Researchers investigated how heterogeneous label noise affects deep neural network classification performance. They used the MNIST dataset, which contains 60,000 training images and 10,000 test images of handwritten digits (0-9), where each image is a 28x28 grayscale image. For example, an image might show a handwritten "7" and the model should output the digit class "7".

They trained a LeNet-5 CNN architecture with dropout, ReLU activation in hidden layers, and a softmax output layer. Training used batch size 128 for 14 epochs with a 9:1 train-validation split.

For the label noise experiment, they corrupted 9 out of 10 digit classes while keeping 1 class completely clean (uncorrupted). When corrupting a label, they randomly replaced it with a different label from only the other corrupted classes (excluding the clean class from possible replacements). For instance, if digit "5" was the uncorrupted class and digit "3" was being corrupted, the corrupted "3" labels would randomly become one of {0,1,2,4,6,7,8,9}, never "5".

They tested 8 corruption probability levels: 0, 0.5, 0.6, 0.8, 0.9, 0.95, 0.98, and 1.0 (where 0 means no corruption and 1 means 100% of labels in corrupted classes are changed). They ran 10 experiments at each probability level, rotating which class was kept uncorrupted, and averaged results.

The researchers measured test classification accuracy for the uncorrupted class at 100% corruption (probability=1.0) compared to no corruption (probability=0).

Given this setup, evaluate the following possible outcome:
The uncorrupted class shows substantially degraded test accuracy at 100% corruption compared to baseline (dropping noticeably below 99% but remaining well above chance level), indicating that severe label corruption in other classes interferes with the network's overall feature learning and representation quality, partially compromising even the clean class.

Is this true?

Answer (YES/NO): NO